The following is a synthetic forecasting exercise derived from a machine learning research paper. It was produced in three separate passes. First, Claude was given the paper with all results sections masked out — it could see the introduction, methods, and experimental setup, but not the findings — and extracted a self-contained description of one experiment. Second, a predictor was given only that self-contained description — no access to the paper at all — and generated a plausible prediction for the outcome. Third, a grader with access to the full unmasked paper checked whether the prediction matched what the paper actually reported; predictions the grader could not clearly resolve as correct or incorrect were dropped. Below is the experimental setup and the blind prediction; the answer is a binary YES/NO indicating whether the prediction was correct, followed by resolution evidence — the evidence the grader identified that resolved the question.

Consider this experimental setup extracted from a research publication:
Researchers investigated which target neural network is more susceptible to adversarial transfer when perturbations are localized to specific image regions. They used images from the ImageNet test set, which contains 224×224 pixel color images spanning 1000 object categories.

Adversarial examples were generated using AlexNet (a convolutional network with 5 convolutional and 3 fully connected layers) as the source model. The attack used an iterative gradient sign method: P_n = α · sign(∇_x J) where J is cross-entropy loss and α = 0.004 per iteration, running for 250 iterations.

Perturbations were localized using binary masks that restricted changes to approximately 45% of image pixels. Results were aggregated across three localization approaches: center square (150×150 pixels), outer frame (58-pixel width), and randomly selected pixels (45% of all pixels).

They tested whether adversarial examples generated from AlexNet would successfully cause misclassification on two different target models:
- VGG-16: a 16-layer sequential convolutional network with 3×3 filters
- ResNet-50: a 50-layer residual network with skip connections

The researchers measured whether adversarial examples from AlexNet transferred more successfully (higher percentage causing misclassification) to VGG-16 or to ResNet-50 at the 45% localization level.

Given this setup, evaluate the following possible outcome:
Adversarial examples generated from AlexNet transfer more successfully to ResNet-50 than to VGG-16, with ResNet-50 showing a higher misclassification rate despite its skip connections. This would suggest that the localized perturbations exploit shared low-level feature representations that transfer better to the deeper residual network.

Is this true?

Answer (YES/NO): NO